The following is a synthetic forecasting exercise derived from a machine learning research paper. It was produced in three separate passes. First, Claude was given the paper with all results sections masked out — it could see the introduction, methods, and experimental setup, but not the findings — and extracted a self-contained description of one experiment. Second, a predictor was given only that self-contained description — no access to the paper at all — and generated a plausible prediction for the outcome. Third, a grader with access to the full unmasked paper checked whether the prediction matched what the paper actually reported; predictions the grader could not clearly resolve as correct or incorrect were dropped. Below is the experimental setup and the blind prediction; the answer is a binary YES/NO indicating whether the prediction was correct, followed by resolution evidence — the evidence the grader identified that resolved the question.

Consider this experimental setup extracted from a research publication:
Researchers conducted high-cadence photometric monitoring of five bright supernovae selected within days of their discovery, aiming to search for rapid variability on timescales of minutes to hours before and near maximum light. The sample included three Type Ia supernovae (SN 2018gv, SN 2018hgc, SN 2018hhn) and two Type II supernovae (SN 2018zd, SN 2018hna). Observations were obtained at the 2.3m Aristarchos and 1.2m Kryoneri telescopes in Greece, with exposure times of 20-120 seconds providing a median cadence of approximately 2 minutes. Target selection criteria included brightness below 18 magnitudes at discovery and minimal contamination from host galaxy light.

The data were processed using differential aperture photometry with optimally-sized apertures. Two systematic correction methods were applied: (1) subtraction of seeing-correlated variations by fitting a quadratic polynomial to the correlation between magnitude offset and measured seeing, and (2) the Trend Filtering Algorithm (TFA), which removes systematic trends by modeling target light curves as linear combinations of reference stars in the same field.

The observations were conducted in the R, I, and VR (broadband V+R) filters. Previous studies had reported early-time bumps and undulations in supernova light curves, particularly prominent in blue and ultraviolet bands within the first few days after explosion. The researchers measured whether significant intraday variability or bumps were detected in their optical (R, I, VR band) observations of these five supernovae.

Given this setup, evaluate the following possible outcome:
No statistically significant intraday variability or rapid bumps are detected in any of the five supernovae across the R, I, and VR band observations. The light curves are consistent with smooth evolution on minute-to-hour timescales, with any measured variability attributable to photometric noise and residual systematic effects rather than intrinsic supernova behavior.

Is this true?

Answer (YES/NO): YES